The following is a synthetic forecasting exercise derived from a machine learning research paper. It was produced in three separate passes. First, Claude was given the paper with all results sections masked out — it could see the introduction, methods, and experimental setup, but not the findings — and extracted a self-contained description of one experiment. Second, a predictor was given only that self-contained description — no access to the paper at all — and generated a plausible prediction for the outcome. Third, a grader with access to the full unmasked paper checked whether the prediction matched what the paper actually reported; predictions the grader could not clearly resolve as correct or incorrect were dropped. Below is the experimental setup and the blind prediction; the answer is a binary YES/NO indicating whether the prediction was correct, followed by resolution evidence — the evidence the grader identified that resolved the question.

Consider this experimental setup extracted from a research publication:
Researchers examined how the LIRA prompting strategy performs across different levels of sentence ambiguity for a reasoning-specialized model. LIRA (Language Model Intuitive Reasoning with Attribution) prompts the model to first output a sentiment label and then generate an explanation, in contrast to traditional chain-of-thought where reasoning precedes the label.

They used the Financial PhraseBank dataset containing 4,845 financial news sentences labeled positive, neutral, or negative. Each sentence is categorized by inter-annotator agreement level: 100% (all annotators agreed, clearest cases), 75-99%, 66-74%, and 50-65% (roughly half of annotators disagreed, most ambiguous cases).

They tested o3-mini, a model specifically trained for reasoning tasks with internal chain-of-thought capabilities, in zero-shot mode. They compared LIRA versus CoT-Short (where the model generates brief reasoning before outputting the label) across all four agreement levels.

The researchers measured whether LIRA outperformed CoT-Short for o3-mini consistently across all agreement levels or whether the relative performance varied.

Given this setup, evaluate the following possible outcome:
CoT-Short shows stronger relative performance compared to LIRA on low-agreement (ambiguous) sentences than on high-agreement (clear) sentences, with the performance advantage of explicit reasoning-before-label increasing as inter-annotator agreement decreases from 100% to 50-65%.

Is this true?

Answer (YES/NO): NO